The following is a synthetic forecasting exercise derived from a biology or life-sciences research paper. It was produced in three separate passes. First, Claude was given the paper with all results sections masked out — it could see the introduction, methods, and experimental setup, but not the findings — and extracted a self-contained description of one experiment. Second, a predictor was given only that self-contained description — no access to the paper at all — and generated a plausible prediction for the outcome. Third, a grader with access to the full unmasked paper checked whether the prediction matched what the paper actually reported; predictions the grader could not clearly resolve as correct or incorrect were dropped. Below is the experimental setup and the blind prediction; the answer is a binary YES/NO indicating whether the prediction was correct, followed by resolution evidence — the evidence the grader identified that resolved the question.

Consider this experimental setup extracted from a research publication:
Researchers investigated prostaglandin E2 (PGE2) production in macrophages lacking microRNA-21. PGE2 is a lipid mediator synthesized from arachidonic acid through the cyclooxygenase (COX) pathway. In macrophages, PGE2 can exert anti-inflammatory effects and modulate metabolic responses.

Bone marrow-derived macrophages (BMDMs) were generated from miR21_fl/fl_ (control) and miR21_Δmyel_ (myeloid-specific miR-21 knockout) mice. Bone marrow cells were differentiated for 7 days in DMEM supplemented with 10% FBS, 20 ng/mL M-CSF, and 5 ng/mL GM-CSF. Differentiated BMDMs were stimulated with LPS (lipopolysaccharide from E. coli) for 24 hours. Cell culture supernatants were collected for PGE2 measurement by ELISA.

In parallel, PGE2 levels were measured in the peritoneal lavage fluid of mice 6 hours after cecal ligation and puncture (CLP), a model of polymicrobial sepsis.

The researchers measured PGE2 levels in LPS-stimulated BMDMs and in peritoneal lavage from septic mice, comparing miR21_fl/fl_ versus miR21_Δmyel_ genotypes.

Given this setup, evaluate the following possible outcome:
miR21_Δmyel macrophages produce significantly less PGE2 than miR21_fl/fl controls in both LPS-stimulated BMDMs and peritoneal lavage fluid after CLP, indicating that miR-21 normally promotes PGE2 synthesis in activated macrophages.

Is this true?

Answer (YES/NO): NO